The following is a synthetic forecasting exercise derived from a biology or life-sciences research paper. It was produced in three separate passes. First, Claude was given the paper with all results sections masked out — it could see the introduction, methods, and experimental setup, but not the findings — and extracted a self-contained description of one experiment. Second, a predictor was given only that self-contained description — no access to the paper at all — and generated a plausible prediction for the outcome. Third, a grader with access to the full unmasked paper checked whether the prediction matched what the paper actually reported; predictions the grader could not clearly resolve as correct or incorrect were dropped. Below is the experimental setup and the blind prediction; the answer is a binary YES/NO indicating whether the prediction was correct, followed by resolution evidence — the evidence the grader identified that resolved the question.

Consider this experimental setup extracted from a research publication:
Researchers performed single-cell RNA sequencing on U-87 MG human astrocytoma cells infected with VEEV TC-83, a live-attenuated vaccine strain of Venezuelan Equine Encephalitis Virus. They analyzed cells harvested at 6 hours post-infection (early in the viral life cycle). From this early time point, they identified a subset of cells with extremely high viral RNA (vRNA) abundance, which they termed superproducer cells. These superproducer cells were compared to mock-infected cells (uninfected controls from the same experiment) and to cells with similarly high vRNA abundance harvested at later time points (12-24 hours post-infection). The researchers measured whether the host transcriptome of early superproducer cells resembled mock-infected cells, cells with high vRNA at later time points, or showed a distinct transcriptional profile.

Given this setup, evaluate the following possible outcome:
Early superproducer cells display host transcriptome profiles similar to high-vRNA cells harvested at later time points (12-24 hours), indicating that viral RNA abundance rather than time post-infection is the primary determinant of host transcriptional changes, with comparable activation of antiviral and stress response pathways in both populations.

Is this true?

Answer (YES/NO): NO